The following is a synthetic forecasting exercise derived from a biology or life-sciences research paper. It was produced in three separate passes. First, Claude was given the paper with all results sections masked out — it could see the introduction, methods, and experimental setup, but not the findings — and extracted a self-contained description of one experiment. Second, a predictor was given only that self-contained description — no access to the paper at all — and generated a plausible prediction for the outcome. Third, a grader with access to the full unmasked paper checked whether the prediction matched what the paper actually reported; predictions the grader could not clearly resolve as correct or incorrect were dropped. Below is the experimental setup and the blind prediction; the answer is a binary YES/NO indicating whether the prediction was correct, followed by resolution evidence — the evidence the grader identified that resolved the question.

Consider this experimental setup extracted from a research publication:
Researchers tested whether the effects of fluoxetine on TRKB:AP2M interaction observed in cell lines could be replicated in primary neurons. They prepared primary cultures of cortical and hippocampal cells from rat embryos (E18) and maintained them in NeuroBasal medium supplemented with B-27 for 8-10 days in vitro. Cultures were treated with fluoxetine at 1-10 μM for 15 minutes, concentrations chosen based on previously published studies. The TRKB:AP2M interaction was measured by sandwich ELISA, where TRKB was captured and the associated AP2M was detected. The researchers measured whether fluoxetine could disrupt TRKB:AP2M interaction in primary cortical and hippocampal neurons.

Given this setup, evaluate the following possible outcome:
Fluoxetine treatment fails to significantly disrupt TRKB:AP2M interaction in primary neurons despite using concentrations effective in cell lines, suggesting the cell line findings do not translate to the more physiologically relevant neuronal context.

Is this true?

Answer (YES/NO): NO